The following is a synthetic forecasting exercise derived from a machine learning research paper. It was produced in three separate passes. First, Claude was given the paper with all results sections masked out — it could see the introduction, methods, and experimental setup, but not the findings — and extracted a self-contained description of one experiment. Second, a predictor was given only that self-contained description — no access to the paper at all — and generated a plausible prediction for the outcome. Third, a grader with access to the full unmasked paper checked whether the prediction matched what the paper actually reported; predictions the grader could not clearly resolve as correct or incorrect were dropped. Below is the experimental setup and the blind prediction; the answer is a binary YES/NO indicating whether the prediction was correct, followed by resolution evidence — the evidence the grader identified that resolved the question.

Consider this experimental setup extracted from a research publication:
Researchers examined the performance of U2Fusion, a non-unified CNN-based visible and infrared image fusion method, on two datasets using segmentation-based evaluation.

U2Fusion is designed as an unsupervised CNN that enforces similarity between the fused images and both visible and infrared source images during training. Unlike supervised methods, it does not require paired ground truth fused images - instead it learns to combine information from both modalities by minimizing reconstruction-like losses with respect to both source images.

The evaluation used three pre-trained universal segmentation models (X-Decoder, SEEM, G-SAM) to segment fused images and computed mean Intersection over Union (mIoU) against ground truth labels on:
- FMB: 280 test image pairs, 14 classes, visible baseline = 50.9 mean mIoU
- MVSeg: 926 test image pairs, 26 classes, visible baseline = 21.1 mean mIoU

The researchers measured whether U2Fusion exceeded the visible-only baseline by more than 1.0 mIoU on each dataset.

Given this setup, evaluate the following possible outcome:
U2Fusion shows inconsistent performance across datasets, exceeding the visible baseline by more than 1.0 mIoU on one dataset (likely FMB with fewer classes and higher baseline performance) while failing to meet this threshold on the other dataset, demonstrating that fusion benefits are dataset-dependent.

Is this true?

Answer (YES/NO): YES